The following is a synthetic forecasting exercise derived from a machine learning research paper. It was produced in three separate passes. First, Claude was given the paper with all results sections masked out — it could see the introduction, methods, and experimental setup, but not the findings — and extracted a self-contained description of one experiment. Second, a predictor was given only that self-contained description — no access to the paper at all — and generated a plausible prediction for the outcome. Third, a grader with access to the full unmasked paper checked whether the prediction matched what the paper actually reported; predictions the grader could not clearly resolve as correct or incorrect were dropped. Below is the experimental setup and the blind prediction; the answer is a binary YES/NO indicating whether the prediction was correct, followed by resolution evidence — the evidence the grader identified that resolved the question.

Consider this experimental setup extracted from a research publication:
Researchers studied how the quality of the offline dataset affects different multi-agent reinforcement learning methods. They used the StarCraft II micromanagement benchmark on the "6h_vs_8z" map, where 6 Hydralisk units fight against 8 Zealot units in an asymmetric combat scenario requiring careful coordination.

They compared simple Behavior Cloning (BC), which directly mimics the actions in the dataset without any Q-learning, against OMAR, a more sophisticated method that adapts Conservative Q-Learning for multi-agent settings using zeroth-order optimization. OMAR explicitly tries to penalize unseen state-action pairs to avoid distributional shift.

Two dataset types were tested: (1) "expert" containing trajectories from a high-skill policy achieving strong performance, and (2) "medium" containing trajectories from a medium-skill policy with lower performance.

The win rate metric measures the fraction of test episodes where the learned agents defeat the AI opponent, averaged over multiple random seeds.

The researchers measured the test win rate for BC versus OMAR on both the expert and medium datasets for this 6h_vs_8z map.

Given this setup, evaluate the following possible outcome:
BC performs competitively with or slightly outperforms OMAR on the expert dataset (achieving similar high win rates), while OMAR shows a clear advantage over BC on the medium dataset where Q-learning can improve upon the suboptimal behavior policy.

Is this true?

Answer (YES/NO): NO